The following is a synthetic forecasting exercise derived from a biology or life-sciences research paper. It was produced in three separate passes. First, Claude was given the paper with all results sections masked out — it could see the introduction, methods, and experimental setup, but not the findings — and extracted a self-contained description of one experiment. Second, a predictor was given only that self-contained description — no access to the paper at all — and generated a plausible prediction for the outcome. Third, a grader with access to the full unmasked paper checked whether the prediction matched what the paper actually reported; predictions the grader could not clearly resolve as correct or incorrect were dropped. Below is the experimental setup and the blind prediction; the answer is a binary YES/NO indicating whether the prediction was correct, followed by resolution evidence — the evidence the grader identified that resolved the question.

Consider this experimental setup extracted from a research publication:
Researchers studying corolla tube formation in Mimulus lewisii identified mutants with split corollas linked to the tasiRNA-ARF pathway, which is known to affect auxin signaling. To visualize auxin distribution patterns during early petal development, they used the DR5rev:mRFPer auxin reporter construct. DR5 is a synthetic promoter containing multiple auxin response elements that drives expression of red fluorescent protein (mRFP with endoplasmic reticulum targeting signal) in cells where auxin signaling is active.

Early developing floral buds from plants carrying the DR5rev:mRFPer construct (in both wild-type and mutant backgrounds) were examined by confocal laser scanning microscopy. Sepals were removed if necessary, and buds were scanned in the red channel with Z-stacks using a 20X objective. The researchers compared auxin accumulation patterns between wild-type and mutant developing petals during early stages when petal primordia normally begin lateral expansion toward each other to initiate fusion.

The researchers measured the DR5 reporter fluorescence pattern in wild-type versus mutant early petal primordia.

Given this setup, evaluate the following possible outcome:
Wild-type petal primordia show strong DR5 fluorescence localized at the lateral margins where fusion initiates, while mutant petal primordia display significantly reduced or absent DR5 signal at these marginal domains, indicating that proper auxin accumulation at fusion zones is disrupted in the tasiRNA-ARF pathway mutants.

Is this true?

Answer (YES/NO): YES